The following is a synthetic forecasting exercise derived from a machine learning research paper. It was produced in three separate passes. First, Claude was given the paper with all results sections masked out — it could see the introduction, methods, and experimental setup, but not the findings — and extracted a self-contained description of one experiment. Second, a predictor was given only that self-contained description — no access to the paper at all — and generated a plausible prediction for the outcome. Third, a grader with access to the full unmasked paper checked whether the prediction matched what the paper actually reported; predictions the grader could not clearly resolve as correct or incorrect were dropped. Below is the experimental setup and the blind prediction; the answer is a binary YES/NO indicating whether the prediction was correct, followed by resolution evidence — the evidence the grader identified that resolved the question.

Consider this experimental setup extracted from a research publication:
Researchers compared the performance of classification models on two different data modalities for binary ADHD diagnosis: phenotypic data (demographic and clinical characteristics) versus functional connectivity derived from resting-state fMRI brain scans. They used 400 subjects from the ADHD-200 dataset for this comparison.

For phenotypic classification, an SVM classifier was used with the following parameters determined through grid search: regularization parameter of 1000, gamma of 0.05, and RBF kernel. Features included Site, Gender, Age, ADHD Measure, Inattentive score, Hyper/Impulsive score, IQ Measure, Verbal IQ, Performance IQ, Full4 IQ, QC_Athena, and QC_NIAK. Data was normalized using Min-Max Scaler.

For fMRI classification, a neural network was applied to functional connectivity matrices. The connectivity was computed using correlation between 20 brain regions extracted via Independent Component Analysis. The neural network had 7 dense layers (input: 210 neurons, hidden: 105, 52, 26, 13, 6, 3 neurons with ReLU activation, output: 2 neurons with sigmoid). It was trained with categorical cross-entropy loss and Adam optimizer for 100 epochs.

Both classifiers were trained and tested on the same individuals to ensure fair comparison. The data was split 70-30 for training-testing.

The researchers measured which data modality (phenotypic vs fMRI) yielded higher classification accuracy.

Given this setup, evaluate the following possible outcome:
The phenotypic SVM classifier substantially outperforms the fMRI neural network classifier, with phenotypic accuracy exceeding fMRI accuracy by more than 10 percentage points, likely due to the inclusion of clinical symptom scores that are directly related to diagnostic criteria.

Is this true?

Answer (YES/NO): YES